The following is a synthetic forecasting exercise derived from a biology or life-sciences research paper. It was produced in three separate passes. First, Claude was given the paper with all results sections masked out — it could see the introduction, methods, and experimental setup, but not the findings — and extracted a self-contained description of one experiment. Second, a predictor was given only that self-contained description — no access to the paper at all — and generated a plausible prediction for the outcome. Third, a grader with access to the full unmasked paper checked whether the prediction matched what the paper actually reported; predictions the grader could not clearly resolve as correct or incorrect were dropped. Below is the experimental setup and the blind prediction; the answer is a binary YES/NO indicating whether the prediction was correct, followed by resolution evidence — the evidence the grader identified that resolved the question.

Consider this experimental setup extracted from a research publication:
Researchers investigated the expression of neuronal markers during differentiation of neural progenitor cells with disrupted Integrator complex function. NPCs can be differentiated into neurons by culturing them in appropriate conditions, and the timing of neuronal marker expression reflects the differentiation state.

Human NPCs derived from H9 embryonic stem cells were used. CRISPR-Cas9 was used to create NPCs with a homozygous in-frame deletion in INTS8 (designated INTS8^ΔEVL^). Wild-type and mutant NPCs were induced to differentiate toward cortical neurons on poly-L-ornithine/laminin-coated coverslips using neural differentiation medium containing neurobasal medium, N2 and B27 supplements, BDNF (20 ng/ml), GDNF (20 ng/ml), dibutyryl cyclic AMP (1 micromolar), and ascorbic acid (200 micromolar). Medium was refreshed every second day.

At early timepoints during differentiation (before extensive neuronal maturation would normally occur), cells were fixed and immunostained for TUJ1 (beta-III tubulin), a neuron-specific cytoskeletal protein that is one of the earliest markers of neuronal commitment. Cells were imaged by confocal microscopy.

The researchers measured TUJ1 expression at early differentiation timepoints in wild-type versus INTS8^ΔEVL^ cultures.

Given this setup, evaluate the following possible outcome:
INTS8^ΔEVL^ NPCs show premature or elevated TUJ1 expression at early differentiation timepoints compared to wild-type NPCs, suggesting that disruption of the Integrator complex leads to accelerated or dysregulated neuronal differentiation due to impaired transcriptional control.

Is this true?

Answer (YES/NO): NO